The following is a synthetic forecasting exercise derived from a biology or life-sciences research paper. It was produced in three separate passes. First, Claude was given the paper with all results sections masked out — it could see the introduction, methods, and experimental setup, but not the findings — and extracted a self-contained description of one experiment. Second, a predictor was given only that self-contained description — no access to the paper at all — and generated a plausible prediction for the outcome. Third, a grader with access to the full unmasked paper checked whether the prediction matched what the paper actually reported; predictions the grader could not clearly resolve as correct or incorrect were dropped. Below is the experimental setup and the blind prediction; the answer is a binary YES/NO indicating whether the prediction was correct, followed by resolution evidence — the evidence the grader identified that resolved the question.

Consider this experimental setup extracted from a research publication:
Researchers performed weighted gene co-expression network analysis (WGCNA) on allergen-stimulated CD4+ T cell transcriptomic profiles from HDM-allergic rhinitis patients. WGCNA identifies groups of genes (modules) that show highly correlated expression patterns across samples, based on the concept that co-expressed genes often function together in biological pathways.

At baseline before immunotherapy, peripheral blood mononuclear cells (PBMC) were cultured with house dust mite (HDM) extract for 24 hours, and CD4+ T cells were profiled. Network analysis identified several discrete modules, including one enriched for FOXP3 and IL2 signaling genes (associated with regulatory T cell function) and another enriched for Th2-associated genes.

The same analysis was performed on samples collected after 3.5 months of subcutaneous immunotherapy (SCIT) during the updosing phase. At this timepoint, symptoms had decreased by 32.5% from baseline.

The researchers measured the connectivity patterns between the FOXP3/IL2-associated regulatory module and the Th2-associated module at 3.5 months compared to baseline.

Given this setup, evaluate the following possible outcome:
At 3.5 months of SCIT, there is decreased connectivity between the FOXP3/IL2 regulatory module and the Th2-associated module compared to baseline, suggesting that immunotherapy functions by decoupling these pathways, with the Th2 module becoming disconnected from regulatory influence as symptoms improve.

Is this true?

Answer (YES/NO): NO